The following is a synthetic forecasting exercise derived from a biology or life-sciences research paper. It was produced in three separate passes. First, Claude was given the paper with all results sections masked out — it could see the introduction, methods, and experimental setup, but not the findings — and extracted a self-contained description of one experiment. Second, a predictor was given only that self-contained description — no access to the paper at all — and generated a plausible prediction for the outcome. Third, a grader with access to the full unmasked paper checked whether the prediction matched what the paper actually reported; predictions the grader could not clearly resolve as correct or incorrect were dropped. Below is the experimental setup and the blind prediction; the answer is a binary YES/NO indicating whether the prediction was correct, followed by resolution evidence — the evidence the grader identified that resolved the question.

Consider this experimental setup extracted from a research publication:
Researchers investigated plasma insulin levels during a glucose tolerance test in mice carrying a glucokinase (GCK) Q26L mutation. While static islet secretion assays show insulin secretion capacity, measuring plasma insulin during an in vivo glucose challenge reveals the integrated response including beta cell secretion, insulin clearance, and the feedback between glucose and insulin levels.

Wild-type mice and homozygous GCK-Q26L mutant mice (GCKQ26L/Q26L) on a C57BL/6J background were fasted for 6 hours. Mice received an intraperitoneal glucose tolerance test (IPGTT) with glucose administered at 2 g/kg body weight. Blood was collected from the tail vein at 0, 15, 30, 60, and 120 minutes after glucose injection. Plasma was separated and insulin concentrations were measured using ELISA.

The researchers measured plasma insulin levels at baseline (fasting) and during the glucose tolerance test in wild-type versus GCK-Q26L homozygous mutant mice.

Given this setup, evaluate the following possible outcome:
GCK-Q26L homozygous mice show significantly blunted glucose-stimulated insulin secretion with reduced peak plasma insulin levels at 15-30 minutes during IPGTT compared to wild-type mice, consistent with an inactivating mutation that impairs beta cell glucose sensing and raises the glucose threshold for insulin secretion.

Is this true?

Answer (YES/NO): YES